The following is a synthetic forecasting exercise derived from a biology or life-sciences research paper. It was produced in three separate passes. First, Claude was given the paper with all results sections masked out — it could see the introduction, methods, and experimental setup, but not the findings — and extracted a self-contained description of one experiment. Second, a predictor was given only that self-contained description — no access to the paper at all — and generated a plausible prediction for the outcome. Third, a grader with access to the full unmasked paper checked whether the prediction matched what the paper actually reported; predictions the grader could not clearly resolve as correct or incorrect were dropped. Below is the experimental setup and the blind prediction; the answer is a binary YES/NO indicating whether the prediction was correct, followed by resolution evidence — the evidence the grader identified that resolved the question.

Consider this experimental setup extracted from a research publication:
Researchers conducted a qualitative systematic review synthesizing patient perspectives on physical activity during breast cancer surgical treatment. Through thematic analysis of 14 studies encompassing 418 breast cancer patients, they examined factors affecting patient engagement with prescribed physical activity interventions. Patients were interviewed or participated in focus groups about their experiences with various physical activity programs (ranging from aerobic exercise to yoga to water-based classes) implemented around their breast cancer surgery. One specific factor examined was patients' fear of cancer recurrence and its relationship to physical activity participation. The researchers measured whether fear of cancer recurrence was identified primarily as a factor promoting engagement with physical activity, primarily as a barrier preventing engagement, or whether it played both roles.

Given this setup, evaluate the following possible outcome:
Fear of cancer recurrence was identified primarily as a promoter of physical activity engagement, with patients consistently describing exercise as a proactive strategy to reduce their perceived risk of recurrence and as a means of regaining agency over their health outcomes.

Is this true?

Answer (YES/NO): NO